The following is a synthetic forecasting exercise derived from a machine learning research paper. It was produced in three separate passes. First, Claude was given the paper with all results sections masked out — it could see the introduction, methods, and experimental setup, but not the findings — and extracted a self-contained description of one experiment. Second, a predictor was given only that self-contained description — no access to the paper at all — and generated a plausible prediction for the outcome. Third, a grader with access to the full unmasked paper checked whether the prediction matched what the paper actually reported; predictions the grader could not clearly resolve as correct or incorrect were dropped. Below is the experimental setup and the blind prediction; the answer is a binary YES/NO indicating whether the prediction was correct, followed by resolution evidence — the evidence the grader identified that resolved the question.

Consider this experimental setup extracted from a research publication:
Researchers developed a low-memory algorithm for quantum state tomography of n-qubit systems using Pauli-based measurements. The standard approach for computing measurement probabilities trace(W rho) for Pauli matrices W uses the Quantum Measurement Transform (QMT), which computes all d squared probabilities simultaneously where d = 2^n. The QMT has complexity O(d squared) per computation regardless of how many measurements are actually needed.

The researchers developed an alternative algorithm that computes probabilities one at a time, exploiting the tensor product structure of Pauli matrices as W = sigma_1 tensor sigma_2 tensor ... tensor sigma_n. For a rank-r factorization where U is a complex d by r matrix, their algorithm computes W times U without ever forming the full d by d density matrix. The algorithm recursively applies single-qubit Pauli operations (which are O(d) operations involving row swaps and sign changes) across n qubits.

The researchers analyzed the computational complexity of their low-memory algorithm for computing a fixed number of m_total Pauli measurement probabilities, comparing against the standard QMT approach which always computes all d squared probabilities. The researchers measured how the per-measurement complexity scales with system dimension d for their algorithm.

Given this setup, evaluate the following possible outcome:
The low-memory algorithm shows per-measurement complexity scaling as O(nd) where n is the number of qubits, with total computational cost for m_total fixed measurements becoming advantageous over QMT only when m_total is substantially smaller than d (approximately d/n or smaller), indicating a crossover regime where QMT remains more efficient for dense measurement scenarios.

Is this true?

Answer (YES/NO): YES